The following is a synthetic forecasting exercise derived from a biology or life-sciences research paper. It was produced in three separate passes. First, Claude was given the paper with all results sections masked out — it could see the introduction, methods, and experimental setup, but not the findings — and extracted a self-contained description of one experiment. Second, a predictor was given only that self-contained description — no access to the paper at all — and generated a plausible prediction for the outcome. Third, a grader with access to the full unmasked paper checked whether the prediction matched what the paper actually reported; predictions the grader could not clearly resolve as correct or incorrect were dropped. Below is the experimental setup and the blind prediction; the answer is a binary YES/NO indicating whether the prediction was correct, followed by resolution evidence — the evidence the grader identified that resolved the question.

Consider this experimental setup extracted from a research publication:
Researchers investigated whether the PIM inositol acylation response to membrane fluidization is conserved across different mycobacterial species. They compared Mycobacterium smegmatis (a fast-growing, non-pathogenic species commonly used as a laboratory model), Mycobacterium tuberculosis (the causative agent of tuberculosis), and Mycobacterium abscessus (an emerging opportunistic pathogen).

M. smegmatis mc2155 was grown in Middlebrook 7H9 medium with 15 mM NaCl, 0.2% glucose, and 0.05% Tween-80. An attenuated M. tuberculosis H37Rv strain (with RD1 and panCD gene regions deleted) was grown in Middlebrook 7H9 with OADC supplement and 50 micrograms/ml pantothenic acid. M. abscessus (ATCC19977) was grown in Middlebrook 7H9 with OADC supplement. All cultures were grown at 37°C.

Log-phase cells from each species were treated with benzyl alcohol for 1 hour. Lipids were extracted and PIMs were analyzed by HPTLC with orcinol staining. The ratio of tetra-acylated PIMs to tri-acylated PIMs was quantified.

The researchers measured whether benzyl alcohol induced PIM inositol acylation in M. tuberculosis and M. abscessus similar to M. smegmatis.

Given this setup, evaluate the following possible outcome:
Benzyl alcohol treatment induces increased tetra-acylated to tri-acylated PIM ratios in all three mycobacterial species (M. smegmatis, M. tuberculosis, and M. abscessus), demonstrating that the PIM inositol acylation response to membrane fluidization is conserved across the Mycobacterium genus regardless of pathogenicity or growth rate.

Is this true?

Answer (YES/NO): YES